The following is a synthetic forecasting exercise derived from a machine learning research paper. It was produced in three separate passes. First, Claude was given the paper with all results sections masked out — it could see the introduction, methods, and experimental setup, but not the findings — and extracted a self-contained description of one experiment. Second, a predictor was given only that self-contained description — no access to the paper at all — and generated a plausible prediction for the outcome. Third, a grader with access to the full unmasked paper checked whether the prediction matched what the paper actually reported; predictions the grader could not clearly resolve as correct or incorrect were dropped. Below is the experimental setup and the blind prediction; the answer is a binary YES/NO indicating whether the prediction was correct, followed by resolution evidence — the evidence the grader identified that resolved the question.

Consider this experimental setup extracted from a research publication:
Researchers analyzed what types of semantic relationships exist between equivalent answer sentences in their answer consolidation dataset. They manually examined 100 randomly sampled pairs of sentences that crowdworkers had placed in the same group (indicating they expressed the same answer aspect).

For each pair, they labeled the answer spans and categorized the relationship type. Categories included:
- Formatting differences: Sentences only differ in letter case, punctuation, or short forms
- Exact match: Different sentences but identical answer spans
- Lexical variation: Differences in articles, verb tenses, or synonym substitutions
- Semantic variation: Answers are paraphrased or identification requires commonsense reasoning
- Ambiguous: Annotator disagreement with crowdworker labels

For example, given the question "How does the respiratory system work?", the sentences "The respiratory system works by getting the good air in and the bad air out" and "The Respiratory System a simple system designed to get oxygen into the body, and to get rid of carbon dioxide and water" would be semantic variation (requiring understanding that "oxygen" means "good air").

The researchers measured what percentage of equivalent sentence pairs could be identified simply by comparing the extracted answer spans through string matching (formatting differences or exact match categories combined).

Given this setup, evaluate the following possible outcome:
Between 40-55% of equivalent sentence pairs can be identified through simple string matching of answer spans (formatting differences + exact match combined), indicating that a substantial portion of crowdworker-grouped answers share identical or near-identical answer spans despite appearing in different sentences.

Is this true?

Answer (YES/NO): NO